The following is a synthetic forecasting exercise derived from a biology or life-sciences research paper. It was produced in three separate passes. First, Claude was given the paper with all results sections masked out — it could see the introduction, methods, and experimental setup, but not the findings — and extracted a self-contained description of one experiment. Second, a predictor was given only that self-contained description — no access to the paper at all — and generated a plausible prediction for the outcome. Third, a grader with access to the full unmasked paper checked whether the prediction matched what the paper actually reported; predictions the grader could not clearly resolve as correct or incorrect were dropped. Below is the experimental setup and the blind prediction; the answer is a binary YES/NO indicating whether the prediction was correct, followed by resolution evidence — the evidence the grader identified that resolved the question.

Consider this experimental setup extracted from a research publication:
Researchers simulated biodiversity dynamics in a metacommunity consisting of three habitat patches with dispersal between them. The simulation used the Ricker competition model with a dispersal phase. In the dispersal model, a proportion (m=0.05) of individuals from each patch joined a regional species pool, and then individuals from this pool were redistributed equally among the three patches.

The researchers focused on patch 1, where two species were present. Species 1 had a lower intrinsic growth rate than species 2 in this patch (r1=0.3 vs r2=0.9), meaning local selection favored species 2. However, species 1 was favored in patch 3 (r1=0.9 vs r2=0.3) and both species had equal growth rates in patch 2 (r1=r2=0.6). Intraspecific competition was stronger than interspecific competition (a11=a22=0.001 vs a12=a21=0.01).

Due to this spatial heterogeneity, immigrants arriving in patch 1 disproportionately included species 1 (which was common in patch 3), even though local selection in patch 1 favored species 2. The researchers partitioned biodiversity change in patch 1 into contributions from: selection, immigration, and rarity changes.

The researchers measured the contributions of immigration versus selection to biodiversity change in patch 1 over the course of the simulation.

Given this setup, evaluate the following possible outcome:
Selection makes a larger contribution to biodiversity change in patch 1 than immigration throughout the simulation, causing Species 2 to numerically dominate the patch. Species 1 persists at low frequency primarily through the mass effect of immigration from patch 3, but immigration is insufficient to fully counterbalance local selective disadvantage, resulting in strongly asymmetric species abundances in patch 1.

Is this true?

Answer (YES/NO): NO